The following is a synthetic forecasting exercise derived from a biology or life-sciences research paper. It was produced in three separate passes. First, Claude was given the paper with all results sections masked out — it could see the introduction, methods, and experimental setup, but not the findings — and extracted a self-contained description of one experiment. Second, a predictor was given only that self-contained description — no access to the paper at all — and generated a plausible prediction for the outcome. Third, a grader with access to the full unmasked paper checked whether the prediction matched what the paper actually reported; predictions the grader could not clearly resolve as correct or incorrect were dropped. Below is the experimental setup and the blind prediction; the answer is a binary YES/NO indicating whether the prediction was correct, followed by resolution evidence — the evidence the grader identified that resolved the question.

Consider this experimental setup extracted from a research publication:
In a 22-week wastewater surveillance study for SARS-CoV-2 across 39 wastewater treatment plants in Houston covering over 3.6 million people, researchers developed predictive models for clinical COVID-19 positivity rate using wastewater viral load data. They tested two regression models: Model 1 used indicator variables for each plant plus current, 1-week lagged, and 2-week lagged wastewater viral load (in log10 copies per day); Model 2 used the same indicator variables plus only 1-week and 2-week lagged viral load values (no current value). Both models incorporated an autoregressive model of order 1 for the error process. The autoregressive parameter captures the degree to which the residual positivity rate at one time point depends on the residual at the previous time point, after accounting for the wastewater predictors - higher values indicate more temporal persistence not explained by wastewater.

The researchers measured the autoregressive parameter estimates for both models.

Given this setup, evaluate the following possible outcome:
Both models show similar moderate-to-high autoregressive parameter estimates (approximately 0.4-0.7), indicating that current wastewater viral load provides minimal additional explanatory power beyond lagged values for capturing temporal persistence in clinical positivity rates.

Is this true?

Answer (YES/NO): YES